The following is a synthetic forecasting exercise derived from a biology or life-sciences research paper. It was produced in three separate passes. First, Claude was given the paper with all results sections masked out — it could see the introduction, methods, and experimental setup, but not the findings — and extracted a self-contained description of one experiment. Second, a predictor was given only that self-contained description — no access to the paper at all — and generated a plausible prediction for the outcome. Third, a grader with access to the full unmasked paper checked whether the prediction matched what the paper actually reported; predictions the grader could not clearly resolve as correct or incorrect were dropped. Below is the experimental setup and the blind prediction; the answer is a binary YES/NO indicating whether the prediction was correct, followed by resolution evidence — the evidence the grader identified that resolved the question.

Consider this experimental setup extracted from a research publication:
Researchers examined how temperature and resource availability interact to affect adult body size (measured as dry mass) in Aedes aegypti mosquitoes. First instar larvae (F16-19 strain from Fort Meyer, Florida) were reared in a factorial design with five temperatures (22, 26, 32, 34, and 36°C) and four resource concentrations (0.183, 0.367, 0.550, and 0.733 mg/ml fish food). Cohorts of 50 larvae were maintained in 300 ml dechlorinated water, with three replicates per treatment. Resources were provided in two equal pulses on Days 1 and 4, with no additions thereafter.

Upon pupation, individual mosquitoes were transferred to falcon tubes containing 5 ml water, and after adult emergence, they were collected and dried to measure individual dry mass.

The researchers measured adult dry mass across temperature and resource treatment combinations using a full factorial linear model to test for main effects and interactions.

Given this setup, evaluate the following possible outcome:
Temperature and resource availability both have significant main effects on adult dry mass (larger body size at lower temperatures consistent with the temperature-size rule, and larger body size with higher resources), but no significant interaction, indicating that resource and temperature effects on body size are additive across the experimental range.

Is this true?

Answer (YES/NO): NO